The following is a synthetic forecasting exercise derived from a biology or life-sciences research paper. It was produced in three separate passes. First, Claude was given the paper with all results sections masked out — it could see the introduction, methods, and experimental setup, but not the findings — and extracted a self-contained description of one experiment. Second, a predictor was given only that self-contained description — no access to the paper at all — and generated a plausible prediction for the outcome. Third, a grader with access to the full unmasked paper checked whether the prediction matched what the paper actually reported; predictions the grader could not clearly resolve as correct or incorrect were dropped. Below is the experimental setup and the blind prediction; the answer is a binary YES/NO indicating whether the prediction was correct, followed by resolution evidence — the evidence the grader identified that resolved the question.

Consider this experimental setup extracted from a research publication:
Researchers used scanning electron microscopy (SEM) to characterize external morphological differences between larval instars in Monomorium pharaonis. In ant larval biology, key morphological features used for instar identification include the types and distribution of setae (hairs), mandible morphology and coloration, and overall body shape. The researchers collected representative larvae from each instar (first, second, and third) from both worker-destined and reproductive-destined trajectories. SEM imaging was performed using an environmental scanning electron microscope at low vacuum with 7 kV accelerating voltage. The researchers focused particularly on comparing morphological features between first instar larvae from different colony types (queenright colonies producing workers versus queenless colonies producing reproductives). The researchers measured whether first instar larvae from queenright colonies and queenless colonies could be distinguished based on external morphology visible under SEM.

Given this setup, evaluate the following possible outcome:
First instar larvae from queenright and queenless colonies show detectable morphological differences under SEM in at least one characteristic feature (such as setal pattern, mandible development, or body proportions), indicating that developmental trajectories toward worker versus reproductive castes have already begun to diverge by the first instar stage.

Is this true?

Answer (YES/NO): NO